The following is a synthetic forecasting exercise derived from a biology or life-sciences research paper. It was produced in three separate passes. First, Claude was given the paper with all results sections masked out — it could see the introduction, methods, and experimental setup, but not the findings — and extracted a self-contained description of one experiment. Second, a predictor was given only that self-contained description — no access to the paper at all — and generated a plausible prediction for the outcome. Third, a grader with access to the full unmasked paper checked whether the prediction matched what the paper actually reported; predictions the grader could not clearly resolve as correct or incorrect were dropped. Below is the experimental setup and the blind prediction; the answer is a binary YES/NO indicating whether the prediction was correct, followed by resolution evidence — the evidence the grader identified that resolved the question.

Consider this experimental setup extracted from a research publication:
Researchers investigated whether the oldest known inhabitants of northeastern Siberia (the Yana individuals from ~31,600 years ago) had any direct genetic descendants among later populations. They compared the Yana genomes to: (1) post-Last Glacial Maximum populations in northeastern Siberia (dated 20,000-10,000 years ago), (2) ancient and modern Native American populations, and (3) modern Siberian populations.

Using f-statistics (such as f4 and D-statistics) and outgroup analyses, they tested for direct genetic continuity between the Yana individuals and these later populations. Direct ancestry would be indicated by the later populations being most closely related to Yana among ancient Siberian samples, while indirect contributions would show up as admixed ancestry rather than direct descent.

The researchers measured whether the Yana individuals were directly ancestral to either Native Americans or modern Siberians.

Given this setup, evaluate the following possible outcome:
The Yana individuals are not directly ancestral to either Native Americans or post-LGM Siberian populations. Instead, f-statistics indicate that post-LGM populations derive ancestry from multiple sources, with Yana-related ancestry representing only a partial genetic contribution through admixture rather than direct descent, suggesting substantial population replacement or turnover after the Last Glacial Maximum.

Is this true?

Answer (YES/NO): YES